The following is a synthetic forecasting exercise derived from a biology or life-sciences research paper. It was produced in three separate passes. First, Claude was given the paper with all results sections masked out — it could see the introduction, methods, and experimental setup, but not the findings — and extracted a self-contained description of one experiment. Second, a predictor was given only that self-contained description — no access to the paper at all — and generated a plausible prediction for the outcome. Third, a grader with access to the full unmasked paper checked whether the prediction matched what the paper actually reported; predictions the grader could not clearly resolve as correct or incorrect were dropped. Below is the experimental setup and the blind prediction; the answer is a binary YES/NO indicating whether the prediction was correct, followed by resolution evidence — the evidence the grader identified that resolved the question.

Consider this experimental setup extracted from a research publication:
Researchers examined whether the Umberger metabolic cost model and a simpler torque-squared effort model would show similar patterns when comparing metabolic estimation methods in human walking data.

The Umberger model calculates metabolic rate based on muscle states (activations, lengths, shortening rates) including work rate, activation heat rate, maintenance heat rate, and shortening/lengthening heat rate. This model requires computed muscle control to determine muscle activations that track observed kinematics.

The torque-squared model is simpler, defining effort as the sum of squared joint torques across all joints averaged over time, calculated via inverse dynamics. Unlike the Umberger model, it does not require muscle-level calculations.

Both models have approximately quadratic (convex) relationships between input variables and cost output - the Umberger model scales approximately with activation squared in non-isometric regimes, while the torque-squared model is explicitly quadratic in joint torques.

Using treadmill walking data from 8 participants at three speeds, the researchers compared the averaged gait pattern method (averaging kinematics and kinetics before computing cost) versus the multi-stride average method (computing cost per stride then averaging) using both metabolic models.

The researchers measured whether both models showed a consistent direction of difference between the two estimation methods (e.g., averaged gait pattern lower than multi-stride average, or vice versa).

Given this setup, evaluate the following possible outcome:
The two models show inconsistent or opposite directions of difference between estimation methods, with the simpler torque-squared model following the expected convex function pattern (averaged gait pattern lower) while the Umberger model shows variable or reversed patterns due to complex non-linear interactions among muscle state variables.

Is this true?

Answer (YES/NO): NO